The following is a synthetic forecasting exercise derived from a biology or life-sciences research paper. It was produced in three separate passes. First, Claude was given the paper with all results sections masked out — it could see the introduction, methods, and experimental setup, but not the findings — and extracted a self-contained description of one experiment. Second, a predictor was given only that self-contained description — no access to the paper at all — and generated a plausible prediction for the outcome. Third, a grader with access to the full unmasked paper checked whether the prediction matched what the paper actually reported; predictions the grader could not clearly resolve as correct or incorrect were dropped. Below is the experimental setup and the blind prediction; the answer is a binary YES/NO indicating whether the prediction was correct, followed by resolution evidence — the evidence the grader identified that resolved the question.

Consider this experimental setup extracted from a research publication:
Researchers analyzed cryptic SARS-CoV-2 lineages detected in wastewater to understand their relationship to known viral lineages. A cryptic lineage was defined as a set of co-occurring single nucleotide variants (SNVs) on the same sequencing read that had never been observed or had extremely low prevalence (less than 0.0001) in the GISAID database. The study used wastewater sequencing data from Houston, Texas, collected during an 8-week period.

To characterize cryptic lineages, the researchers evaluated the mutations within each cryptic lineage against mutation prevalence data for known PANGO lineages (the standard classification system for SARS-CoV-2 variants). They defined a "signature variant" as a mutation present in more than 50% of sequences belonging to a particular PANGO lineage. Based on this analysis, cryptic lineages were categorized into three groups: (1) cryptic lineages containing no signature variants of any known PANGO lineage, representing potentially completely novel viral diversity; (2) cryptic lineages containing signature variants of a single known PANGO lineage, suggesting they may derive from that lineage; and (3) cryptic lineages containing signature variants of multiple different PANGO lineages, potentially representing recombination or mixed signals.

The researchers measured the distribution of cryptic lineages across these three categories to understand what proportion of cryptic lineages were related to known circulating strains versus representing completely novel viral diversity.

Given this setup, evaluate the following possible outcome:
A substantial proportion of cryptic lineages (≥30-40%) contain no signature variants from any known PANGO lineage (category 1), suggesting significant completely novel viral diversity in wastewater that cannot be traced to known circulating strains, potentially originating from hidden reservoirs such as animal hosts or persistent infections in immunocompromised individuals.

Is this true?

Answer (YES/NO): NO